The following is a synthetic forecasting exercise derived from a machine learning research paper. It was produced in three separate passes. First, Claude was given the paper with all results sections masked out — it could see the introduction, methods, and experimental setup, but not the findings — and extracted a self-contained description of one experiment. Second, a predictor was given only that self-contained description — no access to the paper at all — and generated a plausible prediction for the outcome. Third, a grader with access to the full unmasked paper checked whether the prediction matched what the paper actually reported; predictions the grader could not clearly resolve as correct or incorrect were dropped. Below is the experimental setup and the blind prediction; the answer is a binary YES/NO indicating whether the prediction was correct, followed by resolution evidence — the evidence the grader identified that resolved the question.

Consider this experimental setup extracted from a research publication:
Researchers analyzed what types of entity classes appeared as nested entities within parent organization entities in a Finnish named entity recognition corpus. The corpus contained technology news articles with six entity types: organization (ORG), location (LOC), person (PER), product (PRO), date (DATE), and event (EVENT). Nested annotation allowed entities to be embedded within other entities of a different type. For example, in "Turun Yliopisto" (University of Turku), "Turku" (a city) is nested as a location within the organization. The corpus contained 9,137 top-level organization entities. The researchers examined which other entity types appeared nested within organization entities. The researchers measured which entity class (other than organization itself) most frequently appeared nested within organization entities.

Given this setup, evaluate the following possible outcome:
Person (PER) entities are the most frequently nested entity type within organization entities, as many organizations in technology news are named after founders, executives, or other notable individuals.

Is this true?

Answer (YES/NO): NO